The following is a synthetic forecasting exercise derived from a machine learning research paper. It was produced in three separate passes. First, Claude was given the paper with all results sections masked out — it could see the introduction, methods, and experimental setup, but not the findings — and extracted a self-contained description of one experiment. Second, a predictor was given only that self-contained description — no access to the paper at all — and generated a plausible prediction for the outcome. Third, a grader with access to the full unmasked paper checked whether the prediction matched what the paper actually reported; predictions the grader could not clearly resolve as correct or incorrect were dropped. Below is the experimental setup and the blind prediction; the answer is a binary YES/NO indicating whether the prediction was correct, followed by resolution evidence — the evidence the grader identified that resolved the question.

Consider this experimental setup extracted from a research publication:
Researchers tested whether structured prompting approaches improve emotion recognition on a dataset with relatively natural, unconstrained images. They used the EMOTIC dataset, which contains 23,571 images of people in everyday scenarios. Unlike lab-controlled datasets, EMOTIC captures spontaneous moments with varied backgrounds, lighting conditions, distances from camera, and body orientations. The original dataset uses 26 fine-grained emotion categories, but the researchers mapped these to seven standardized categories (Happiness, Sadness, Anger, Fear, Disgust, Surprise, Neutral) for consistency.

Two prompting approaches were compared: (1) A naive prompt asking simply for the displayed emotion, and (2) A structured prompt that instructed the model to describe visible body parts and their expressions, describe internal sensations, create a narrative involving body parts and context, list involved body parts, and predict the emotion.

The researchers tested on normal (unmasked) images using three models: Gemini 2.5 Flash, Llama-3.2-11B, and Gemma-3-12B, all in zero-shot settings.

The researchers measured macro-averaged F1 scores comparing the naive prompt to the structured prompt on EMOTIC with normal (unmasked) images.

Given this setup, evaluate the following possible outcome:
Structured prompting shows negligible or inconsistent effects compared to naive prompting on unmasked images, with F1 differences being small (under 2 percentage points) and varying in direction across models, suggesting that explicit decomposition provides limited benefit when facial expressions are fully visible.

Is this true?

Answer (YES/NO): YES